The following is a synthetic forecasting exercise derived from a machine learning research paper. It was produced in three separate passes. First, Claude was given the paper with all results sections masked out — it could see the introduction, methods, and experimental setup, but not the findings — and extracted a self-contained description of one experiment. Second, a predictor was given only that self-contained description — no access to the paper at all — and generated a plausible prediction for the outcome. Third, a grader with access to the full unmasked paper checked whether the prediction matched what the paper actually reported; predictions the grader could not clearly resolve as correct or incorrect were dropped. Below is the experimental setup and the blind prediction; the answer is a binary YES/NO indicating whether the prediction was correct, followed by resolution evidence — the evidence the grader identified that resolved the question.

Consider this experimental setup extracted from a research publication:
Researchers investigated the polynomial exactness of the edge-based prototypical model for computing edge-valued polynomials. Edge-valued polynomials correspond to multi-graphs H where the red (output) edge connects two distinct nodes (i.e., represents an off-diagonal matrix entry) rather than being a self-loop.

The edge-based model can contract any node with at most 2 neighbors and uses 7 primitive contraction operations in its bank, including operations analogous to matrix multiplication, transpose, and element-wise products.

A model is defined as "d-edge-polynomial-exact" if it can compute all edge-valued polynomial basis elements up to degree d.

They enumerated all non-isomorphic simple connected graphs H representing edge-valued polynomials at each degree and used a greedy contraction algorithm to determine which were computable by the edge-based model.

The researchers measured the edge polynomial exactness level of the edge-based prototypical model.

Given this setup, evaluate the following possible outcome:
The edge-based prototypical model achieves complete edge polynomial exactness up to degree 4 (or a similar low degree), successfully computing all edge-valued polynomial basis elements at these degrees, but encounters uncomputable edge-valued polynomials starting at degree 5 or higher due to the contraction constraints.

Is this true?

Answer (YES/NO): YES